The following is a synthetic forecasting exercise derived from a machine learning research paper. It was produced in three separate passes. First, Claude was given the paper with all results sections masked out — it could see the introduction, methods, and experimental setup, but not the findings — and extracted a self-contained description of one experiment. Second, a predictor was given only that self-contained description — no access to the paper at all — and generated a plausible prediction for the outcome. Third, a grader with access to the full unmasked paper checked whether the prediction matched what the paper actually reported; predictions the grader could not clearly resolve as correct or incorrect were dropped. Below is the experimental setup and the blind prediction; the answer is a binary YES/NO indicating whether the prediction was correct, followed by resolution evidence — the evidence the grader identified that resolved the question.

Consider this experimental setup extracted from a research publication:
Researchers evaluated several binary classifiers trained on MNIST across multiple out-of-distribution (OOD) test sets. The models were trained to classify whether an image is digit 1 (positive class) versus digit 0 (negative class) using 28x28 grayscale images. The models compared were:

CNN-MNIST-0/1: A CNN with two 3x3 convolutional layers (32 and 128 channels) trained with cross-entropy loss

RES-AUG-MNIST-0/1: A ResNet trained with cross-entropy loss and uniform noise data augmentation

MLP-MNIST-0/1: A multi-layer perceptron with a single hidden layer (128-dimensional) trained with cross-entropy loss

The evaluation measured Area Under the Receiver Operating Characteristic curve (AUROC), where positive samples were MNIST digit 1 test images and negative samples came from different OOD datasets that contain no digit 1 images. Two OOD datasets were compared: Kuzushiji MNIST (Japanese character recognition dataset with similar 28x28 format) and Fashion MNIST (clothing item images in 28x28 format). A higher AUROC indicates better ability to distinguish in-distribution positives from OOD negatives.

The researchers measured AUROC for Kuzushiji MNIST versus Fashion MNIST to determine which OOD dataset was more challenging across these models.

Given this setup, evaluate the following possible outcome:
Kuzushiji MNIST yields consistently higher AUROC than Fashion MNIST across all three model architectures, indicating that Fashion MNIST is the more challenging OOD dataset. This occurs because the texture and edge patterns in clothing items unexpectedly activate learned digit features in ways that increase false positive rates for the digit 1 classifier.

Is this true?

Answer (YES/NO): NO